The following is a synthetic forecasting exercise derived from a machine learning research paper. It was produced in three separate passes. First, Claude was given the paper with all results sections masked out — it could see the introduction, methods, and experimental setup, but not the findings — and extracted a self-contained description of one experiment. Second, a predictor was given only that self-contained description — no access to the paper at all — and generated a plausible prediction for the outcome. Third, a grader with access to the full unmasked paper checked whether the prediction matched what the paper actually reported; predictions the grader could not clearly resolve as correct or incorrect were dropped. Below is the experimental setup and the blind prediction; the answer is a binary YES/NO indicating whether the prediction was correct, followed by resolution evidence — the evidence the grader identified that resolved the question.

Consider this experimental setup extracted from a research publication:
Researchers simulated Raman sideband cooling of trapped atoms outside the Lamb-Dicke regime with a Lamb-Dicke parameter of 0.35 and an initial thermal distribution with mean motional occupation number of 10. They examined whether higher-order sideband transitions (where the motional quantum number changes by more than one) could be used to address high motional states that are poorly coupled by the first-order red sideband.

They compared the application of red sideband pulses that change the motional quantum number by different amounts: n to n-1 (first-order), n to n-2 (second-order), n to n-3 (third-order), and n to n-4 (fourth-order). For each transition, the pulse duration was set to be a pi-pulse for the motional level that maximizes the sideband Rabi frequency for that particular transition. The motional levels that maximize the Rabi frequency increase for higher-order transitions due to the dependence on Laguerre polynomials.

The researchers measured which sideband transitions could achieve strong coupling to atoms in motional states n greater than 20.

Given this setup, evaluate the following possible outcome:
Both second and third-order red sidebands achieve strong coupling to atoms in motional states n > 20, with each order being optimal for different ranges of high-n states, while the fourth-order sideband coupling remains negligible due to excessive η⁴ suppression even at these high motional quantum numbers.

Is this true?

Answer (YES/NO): NO